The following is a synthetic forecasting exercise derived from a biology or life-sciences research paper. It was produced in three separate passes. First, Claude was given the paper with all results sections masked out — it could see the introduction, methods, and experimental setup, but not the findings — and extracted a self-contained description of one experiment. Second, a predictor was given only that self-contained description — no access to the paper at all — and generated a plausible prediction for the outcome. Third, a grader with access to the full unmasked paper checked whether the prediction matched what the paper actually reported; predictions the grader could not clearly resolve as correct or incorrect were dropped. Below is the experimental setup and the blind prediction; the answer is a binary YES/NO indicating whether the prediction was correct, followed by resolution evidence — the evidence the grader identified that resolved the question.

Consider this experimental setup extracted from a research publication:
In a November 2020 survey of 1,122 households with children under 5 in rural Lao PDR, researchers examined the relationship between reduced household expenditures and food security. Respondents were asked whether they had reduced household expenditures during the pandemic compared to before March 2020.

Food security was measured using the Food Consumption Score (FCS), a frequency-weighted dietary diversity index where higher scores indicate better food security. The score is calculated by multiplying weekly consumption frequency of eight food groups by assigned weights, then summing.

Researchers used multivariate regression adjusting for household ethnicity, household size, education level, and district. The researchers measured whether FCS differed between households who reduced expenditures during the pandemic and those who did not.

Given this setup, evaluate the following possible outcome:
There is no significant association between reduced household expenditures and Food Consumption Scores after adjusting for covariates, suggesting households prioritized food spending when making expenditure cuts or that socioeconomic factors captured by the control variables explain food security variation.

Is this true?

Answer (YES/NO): NO